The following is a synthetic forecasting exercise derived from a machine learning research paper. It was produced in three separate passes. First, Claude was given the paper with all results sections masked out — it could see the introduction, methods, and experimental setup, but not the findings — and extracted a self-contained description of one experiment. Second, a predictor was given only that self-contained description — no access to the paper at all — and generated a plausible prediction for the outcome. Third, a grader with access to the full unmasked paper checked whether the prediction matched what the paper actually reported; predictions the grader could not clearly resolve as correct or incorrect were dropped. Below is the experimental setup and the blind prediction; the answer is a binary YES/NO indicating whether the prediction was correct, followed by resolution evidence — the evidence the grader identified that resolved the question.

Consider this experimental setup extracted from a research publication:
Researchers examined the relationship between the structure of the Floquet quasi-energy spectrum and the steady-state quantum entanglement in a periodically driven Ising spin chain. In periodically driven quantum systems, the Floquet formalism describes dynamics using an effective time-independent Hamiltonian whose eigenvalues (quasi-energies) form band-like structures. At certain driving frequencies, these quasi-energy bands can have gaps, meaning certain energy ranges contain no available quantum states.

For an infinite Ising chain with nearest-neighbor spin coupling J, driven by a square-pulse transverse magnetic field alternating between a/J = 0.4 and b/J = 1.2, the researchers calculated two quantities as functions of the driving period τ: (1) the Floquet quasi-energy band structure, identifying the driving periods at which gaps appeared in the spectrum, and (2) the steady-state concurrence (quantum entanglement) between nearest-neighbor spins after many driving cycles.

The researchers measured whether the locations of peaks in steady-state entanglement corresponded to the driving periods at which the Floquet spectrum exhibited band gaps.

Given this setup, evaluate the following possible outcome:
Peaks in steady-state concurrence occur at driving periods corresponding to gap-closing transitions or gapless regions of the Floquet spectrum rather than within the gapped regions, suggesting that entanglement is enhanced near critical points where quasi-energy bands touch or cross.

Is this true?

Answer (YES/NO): YES